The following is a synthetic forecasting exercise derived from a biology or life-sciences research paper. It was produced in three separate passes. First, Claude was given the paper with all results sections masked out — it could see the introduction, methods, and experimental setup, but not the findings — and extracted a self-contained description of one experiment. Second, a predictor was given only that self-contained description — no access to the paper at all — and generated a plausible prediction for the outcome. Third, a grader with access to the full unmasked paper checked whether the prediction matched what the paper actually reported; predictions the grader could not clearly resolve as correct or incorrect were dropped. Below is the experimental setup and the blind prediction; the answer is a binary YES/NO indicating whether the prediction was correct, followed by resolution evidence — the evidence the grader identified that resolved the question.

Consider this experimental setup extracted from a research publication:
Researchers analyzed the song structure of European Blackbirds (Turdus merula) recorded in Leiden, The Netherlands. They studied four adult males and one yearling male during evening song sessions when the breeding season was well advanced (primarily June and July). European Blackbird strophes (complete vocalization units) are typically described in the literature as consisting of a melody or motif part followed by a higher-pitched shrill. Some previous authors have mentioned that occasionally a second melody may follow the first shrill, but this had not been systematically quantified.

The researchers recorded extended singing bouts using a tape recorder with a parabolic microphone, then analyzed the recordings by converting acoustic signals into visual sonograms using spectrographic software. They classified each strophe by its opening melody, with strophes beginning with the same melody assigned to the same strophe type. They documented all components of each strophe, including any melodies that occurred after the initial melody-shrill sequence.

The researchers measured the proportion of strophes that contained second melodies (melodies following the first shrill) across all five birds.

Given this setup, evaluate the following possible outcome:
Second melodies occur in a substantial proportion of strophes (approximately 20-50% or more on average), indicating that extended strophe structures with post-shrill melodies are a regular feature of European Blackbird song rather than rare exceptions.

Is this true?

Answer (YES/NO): YES